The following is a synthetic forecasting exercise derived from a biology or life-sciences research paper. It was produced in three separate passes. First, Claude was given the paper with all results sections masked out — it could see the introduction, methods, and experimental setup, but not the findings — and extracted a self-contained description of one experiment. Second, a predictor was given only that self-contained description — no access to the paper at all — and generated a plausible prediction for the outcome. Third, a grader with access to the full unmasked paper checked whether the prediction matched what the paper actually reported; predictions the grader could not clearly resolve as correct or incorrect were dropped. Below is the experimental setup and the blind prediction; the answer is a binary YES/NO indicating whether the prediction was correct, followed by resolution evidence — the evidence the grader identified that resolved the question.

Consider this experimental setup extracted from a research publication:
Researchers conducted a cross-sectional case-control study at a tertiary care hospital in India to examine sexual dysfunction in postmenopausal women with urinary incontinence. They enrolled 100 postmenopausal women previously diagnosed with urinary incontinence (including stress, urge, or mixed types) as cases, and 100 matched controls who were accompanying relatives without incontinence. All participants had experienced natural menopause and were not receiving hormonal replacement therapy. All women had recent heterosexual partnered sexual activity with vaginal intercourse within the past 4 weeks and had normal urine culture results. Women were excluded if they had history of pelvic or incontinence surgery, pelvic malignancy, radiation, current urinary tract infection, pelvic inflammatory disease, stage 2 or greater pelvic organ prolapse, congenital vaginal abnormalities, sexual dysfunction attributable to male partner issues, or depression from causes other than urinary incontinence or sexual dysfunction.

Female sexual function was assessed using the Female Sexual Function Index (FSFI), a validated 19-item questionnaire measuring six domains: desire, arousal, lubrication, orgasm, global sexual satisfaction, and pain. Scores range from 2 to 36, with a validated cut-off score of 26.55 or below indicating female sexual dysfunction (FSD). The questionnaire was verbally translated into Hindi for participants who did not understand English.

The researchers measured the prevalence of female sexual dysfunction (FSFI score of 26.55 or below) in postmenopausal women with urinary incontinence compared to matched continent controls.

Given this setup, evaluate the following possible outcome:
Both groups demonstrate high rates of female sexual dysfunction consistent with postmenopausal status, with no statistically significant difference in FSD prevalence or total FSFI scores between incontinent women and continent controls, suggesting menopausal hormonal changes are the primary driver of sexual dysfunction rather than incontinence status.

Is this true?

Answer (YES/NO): NO